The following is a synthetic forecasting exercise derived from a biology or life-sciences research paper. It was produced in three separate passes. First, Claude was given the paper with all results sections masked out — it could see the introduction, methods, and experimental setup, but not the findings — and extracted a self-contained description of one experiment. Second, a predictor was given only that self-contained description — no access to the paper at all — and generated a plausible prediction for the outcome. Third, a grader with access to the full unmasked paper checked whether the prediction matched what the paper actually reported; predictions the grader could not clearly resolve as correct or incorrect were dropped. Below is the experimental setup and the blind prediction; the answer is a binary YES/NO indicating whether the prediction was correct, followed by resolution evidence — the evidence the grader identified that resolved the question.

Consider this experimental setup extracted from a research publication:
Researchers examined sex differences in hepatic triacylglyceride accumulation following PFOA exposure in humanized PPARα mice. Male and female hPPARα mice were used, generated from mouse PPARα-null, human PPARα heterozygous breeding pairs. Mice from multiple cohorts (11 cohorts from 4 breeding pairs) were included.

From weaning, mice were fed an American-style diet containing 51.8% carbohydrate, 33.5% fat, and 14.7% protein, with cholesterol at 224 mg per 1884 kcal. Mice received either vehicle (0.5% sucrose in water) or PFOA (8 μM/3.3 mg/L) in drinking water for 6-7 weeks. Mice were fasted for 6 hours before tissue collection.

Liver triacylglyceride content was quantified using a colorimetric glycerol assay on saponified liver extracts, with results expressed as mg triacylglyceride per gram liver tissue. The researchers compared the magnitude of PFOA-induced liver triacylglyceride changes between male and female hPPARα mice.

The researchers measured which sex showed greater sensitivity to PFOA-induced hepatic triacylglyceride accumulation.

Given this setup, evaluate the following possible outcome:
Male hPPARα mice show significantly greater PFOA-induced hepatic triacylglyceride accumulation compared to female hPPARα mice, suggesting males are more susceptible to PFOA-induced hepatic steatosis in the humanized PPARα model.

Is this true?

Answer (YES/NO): YES